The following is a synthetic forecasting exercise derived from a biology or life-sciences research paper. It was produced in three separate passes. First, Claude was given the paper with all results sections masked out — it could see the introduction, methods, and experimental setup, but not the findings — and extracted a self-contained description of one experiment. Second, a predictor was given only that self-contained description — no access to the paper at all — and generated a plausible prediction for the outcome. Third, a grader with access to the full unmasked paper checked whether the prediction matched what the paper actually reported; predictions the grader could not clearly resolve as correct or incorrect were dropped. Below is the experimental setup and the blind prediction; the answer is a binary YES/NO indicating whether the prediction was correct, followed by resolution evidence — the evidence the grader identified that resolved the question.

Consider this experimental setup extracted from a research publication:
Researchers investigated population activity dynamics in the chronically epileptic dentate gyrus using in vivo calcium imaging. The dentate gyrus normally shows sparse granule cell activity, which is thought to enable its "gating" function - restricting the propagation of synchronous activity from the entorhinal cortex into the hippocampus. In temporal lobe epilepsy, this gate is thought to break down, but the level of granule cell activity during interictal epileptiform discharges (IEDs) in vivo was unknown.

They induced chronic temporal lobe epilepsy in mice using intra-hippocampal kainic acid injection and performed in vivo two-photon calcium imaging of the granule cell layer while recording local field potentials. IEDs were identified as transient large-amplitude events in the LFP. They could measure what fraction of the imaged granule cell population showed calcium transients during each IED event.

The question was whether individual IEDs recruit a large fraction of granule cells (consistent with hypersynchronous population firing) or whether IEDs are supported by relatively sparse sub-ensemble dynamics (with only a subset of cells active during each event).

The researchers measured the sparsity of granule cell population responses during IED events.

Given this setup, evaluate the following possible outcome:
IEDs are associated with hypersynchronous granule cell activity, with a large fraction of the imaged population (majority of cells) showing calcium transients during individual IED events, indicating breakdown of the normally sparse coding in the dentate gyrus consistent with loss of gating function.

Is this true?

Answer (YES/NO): NO